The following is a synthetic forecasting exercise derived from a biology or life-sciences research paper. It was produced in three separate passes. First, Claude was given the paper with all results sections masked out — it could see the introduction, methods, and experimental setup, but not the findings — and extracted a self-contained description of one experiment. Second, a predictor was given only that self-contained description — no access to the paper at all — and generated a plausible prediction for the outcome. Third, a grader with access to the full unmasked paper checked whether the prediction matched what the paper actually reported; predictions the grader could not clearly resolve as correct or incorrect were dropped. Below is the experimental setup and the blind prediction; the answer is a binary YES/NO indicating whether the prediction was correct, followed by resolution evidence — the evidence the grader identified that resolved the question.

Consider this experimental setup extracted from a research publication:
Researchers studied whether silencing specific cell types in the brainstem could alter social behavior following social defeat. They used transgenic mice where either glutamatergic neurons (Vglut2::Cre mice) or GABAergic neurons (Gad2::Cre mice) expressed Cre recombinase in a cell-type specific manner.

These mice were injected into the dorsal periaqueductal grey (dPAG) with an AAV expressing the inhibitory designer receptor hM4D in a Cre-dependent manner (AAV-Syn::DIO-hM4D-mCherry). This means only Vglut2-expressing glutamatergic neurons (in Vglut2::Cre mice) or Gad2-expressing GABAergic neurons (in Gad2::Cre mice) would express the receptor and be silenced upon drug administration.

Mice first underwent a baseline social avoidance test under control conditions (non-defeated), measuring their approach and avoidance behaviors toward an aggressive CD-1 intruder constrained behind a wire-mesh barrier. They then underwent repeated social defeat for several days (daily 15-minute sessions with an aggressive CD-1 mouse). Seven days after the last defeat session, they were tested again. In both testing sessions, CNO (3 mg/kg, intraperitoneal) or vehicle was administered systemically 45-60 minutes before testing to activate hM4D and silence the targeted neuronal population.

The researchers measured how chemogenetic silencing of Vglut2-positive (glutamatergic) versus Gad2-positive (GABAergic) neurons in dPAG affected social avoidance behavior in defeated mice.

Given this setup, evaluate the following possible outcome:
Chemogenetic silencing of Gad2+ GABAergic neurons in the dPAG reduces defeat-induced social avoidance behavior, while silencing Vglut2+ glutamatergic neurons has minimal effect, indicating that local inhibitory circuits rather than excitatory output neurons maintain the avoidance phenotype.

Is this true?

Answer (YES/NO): NO